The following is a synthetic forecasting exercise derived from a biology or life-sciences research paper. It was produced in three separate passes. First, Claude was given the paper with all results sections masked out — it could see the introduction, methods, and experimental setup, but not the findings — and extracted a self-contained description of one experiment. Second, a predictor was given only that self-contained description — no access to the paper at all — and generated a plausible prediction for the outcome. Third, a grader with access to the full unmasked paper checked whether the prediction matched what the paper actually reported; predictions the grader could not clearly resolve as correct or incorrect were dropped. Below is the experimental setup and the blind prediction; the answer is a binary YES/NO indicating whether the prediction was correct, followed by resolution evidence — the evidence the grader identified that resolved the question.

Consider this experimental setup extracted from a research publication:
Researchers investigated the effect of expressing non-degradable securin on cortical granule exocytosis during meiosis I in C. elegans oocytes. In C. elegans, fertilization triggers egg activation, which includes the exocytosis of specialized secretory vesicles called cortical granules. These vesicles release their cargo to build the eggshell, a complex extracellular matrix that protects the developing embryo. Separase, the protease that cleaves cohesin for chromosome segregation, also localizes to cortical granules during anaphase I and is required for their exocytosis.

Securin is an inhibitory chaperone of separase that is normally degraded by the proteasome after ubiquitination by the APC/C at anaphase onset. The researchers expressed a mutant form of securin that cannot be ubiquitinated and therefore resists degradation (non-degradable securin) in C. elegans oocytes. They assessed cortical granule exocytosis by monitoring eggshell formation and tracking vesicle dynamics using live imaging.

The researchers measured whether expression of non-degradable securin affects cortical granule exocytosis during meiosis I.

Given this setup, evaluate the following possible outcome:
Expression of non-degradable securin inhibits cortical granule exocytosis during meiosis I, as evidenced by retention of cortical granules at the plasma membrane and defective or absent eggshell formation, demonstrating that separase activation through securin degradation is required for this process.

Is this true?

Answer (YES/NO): YES